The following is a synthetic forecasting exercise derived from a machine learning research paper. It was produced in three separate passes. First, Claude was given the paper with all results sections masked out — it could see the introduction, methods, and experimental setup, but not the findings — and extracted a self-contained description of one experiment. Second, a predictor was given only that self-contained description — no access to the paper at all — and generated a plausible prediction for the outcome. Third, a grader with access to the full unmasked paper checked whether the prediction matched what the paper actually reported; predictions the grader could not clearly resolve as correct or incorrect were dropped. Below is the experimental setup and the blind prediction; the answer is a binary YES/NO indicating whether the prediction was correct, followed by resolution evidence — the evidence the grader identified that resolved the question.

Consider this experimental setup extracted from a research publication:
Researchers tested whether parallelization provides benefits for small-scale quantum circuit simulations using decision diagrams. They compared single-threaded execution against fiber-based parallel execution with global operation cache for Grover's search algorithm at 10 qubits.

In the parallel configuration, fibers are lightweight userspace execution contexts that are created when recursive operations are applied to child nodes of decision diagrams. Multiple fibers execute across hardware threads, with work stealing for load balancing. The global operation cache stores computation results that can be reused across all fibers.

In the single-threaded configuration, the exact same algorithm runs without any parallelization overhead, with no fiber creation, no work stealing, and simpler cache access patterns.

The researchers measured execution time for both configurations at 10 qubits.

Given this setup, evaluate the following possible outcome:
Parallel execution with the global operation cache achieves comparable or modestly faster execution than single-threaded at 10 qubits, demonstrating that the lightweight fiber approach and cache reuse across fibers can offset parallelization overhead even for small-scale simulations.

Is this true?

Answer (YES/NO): NO